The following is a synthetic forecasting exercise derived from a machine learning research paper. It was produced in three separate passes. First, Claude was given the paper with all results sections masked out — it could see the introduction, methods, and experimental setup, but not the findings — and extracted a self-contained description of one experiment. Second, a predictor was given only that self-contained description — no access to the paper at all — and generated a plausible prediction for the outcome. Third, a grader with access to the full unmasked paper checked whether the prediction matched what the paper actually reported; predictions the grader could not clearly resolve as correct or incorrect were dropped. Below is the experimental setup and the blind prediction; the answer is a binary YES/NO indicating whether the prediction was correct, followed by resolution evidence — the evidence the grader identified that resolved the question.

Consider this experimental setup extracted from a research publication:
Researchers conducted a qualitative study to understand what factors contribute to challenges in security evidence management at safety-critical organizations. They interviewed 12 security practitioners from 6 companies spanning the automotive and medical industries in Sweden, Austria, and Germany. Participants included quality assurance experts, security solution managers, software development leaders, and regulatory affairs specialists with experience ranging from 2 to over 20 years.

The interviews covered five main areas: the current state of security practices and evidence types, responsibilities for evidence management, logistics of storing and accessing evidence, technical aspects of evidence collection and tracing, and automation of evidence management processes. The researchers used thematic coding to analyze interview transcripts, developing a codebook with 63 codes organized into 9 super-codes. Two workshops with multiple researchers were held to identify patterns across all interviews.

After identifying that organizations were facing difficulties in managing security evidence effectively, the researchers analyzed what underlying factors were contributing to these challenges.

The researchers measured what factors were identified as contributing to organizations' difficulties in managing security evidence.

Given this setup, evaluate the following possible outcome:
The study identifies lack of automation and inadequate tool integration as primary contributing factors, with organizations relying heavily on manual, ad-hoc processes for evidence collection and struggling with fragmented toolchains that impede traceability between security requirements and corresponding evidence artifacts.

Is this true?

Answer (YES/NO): NO